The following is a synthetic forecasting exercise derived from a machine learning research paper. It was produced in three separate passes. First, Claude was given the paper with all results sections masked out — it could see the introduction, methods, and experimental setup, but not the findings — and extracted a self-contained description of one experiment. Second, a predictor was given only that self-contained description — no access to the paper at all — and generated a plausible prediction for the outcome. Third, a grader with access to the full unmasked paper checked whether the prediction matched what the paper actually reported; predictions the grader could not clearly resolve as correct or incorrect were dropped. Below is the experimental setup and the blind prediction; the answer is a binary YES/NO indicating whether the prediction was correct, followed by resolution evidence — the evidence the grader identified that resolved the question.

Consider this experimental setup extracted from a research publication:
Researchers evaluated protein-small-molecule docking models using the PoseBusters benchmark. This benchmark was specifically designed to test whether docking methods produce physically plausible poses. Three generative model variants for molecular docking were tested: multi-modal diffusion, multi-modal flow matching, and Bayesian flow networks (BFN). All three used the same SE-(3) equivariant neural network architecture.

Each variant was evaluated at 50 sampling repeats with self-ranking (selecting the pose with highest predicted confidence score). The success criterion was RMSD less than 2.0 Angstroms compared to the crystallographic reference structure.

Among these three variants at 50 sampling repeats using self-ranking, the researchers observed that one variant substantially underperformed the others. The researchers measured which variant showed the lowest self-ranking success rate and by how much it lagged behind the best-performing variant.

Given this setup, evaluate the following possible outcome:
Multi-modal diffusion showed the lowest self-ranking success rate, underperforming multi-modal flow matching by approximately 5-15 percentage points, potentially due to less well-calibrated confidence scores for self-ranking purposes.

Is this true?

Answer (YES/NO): NO